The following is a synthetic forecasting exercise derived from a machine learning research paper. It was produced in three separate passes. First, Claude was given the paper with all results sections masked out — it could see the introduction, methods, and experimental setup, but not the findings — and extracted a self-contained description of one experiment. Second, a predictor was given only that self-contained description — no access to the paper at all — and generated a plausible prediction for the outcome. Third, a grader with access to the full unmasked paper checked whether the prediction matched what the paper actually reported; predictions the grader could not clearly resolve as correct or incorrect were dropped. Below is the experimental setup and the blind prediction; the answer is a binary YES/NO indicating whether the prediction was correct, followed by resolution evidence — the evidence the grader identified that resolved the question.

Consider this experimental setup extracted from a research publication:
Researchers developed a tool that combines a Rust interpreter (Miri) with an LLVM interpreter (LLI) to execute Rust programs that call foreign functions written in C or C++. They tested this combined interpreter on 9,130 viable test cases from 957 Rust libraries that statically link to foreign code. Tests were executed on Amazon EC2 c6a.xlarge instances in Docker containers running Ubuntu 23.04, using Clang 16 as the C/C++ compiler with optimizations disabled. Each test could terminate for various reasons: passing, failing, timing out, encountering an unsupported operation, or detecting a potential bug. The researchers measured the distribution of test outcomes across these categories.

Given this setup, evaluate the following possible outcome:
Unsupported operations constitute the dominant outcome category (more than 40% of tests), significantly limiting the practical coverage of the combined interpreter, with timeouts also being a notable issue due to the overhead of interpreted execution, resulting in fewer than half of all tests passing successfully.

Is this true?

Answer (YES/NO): YES